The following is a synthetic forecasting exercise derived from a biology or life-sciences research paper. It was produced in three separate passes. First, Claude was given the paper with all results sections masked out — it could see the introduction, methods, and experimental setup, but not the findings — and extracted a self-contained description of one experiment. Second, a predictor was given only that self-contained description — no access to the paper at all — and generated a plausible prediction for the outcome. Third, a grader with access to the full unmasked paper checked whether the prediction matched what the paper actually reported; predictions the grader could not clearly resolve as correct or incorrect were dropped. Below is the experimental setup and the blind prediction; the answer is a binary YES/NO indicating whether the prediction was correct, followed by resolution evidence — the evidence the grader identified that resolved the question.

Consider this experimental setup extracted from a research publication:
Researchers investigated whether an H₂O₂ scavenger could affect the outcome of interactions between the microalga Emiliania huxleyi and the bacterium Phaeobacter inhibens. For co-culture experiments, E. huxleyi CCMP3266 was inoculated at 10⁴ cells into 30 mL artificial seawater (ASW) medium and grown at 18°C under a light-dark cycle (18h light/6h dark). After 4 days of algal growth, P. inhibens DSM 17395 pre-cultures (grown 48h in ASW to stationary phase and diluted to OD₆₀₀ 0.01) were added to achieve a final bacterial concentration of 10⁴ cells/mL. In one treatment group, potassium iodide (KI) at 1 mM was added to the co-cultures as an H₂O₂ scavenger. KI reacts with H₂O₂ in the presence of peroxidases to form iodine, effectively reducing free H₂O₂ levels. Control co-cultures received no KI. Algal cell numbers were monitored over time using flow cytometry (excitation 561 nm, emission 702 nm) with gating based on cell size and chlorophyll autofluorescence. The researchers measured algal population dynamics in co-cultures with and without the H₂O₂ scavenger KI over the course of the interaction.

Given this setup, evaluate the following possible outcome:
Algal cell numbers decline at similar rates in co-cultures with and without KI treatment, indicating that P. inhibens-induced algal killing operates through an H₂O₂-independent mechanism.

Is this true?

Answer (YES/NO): NO